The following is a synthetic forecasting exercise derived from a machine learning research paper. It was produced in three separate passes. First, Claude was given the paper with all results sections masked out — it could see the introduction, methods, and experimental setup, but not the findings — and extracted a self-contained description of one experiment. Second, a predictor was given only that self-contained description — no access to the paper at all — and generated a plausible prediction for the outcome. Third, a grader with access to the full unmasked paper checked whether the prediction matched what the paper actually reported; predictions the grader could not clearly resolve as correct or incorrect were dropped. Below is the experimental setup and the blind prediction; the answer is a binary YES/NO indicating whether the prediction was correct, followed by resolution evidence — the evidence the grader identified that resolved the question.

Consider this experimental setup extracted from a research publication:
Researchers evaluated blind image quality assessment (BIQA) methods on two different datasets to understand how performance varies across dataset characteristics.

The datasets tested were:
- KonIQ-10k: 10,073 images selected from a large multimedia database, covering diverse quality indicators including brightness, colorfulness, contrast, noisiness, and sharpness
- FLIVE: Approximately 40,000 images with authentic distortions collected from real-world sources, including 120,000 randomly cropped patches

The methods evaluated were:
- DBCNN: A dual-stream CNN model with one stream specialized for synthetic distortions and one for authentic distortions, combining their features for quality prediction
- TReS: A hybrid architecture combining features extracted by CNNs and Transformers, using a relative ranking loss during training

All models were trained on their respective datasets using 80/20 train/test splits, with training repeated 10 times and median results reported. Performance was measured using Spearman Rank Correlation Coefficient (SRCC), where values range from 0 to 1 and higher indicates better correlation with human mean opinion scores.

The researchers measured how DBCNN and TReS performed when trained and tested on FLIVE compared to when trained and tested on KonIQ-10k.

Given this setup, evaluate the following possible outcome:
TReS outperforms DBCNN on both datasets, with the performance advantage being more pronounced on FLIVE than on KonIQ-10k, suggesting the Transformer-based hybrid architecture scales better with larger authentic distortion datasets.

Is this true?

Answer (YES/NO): NO